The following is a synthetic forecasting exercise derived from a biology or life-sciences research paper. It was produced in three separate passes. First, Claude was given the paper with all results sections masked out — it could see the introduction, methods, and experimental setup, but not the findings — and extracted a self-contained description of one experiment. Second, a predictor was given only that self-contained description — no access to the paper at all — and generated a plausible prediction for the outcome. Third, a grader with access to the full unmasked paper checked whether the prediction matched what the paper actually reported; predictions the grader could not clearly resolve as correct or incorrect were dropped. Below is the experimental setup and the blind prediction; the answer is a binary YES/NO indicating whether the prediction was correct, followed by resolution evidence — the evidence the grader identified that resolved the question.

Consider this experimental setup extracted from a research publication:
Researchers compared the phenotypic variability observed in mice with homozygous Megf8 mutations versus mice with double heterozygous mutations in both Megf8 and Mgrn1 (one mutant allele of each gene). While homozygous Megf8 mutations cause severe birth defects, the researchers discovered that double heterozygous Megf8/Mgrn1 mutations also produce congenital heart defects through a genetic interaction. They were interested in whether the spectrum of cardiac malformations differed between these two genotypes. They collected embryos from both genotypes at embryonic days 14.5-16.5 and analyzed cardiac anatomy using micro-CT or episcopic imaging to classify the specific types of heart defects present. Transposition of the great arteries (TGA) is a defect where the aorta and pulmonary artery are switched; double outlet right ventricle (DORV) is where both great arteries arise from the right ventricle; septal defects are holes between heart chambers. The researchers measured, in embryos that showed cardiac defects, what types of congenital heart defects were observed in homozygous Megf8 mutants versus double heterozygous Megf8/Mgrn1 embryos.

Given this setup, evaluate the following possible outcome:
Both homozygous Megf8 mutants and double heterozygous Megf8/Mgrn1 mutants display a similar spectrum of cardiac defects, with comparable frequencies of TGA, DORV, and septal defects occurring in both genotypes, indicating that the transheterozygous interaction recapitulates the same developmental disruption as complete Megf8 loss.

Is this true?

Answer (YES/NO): NO